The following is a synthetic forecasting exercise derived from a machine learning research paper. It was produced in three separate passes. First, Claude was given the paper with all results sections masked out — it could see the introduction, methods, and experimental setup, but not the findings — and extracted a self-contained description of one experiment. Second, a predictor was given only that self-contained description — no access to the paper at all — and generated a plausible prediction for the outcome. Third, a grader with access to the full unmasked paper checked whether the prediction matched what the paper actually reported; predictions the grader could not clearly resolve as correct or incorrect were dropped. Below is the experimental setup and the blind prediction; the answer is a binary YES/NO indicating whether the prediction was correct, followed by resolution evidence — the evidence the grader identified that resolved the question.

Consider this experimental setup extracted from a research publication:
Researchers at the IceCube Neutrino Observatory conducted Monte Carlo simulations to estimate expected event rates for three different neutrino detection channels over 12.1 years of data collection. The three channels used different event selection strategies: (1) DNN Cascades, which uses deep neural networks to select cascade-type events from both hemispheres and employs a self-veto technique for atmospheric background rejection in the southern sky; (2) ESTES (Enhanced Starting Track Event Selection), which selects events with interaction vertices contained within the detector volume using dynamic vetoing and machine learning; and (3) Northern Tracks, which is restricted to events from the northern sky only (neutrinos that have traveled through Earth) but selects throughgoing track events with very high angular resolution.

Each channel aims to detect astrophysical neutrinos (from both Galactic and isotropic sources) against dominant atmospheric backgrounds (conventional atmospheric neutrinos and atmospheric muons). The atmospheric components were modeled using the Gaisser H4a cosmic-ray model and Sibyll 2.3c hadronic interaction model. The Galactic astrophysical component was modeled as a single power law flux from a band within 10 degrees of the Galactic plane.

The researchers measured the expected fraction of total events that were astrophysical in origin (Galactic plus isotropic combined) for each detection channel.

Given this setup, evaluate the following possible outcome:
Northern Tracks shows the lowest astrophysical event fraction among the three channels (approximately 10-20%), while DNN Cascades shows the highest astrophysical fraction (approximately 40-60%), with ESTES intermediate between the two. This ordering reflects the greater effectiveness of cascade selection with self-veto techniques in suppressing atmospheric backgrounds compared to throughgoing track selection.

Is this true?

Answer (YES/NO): NO